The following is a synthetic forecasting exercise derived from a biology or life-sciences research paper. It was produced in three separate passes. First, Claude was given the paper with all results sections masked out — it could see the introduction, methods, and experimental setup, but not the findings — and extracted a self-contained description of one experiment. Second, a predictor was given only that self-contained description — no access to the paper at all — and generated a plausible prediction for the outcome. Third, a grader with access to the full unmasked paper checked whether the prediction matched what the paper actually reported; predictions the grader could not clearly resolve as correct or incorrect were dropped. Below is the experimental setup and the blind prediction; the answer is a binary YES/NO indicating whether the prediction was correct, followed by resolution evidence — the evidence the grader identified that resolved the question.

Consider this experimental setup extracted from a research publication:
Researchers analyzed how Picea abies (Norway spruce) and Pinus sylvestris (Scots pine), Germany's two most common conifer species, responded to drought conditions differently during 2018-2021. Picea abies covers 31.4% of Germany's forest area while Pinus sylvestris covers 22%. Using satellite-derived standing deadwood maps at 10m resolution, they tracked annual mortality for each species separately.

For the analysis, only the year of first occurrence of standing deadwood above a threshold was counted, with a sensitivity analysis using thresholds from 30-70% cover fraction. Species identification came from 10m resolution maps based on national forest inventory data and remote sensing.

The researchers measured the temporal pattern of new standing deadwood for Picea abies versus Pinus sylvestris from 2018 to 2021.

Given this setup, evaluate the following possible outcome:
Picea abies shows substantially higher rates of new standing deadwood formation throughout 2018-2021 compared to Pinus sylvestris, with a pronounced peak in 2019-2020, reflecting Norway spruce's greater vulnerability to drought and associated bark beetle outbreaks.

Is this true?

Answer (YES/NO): NO